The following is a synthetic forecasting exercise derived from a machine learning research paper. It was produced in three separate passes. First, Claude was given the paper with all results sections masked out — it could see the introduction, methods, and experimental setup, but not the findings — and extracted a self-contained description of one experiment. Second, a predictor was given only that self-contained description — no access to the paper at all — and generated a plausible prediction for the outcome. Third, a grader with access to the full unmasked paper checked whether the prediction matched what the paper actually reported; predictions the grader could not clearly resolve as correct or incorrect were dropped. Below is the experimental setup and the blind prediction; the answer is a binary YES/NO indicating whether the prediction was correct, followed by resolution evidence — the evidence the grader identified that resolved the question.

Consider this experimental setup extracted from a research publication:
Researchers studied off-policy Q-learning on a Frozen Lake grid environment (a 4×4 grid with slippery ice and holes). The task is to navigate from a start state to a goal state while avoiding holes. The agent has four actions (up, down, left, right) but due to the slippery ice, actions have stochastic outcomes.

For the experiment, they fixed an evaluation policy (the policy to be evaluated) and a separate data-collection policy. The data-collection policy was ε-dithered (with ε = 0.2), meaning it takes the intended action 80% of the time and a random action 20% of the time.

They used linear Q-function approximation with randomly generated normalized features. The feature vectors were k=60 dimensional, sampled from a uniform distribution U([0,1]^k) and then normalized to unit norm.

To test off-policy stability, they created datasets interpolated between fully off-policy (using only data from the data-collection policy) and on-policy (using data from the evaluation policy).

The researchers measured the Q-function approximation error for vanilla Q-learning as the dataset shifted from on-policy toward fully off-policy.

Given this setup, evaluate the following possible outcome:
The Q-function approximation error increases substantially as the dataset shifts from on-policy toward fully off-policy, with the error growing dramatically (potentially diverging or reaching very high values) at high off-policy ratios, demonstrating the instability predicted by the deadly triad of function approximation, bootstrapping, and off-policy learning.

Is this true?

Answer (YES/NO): YES